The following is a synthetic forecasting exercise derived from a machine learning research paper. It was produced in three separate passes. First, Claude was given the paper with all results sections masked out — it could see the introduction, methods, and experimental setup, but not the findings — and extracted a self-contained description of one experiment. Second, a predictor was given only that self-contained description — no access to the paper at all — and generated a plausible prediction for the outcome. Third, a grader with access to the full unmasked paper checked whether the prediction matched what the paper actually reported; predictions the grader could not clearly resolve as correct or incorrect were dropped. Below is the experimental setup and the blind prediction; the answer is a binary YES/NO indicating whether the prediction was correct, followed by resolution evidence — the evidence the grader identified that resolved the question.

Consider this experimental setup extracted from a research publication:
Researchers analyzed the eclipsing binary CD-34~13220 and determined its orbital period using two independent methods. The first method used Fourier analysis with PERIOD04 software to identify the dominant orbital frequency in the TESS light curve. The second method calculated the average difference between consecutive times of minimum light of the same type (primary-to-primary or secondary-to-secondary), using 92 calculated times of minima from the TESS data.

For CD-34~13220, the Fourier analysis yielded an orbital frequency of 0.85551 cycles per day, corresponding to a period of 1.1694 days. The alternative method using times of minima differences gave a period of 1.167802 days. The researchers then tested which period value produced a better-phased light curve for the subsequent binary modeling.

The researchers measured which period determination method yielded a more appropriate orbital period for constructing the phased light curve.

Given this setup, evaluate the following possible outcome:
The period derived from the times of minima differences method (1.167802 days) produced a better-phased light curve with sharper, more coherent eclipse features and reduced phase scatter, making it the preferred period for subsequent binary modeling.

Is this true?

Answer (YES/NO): YES